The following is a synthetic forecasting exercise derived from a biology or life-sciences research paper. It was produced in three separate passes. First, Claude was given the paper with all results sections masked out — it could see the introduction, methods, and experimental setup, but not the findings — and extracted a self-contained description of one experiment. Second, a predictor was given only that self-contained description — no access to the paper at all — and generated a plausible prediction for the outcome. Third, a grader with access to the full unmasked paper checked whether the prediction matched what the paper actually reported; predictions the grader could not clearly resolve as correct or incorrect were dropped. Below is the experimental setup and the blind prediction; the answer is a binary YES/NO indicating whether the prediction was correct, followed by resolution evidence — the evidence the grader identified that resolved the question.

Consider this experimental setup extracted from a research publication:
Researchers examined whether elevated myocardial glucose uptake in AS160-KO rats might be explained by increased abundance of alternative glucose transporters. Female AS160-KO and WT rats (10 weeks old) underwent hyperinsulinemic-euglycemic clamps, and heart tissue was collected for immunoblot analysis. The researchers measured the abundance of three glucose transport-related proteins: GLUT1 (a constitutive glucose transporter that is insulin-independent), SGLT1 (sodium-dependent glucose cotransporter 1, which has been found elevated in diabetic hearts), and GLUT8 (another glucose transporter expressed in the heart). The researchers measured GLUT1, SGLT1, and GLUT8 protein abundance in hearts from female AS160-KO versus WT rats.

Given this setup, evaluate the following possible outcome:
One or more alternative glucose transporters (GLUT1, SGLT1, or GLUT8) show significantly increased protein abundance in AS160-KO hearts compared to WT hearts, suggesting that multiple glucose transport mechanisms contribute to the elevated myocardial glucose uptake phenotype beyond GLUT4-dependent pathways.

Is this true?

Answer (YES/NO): NO